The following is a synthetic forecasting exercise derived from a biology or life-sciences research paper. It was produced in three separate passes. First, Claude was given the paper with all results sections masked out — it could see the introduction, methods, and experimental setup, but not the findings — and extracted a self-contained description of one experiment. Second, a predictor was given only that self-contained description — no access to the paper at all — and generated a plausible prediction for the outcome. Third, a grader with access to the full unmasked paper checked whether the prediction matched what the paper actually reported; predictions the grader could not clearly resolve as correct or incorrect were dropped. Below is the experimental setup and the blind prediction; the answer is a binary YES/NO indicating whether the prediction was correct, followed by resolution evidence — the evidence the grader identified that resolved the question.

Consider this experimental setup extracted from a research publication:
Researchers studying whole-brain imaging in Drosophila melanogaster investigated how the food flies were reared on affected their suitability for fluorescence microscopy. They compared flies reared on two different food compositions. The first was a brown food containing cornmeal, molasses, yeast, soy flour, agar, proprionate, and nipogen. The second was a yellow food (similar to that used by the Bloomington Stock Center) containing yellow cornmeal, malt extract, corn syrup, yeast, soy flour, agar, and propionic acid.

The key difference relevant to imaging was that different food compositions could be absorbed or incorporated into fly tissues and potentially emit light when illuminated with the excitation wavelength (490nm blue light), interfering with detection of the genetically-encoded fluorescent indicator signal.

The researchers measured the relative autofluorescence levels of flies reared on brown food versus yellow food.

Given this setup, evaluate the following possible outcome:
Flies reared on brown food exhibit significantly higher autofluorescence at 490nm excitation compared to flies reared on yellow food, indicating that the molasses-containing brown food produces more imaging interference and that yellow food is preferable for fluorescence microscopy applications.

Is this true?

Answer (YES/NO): NO